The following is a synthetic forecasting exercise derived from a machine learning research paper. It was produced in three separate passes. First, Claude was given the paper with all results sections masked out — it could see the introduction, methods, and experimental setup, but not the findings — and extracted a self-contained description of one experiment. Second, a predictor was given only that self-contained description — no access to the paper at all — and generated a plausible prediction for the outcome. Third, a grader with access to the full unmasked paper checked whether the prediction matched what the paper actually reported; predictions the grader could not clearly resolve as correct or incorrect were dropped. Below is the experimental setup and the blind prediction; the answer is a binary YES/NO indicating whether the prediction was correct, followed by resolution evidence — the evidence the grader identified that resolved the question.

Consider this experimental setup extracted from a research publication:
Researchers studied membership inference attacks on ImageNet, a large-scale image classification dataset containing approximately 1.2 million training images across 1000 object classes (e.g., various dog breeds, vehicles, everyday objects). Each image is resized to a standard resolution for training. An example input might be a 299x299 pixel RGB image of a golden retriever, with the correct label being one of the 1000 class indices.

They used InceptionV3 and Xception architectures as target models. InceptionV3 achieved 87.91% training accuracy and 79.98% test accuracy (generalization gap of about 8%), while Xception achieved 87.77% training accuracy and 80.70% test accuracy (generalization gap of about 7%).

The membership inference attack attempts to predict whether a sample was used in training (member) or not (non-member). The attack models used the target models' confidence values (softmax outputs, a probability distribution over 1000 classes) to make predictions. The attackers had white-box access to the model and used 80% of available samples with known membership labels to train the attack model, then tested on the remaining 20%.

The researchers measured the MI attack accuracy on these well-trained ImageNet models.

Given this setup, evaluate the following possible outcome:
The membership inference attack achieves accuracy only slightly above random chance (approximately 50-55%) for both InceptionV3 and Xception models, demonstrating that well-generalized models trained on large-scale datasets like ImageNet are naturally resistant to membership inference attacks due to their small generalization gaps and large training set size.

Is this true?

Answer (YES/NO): YES